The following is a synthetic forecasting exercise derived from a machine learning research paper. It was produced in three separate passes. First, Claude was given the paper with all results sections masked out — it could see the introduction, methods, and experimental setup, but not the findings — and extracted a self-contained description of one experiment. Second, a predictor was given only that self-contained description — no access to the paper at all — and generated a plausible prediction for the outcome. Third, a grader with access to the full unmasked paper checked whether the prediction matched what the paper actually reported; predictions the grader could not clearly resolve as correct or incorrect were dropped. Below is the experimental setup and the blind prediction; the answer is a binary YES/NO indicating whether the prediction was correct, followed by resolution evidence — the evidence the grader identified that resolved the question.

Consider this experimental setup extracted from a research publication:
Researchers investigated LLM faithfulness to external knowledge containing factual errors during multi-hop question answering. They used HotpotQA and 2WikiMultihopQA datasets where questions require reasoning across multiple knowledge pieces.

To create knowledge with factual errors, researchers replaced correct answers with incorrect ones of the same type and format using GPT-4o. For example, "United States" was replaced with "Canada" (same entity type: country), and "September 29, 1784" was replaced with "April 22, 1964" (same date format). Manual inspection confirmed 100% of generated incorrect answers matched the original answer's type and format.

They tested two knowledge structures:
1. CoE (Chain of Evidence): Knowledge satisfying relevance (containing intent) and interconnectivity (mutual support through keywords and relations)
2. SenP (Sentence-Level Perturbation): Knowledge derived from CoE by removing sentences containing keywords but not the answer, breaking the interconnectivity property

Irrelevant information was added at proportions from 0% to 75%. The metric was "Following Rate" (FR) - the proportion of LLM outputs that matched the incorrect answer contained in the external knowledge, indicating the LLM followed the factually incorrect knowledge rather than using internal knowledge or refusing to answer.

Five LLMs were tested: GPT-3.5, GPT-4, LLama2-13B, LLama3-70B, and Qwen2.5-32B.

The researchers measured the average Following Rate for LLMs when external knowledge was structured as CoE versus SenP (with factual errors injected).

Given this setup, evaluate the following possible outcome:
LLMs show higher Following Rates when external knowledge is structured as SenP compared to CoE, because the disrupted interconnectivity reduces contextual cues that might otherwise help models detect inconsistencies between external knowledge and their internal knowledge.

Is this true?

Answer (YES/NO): NO